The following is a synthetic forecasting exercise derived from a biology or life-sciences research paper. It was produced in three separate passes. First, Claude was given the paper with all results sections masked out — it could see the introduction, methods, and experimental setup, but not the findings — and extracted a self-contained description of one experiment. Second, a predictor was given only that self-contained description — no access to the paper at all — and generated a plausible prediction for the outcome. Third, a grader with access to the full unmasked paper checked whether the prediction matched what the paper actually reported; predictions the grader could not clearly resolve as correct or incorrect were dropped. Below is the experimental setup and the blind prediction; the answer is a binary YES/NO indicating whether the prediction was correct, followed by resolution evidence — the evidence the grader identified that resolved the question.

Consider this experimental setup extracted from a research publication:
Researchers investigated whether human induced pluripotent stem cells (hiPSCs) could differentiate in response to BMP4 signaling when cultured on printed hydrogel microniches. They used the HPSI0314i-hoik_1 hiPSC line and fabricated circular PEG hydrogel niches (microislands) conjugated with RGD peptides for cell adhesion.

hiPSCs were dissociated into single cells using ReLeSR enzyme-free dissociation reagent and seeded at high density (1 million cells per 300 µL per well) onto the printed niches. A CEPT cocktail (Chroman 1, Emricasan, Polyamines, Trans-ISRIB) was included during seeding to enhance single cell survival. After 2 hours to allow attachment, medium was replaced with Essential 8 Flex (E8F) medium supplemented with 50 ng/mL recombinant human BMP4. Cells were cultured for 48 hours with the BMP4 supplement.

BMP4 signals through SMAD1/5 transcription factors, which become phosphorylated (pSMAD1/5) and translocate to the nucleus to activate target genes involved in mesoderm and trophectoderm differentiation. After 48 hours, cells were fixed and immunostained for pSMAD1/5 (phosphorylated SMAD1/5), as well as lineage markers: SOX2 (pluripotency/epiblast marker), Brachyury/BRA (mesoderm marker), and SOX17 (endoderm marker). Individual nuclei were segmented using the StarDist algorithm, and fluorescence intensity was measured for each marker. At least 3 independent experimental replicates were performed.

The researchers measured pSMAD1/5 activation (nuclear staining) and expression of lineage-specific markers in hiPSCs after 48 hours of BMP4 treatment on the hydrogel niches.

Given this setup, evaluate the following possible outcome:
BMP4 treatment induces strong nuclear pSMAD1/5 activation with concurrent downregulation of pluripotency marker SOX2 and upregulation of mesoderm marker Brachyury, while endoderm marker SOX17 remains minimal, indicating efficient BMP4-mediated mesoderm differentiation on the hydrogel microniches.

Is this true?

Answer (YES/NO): NO